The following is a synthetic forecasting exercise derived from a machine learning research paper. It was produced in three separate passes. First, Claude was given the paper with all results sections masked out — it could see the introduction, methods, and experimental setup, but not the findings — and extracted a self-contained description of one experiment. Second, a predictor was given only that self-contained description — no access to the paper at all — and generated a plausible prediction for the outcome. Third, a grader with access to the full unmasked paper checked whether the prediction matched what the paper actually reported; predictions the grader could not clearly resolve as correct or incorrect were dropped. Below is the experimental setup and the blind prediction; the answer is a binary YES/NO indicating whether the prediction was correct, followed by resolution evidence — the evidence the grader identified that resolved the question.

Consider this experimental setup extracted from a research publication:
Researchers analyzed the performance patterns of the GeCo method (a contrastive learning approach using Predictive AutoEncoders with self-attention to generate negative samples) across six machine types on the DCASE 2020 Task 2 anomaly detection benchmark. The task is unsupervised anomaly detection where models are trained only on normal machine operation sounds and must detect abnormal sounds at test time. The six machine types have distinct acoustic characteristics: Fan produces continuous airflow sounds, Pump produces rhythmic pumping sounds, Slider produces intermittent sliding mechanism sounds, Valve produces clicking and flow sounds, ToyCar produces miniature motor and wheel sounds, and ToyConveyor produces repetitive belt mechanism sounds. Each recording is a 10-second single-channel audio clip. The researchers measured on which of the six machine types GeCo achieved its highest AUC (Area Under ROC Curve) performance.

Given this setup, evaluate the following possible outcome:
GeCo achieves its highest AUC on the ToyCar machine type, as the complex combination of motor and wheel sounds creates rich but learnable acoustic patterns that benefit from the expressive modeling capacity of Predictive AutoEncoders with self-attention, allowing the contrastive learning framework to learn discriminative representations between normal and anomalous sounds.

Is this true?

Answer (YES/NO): NO